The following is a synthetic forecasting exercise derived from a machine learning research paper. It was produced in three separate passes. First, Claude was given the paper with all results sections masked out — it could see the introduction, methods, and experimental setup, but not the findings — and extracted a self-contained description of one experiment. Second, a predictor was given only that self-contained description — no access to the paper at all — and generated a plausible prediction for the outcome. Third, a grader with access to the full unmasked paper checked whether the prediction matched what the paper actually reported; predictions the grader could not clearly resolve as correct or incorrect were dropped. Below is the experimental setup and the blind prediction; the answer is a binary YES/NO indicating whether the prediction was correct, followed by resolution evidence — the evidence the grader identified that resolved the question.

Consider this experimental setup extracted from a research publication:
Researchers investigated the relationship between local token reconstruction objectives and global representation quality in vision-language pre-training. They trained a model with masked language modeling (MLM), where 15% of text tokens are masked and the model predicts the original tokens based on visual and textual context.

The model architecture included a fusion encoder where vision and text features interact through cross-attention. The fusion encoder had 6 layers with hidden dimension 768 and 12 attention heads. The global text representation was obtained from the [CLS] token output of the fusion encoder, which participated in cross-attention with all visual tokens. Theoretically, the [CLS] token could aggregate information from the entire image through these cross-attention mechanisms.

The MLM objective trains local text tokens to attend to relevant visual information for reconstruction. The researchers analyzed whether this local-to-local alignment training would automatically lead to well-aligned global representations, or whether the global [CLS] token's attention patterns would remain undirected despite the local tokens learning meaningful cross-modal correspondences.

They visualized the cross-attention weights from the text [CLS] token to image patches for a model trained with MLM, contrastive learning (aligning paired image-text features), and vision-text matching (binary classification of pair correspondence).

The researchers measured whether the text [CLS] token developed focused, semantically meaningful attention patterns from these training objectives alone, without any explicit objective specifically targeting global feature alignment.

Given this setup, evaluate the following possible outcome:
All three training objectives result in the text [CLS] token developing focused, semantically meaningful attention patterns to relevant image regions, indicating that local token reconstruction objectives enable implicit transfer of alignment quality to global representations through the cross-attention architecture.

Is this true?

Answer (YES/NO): NO